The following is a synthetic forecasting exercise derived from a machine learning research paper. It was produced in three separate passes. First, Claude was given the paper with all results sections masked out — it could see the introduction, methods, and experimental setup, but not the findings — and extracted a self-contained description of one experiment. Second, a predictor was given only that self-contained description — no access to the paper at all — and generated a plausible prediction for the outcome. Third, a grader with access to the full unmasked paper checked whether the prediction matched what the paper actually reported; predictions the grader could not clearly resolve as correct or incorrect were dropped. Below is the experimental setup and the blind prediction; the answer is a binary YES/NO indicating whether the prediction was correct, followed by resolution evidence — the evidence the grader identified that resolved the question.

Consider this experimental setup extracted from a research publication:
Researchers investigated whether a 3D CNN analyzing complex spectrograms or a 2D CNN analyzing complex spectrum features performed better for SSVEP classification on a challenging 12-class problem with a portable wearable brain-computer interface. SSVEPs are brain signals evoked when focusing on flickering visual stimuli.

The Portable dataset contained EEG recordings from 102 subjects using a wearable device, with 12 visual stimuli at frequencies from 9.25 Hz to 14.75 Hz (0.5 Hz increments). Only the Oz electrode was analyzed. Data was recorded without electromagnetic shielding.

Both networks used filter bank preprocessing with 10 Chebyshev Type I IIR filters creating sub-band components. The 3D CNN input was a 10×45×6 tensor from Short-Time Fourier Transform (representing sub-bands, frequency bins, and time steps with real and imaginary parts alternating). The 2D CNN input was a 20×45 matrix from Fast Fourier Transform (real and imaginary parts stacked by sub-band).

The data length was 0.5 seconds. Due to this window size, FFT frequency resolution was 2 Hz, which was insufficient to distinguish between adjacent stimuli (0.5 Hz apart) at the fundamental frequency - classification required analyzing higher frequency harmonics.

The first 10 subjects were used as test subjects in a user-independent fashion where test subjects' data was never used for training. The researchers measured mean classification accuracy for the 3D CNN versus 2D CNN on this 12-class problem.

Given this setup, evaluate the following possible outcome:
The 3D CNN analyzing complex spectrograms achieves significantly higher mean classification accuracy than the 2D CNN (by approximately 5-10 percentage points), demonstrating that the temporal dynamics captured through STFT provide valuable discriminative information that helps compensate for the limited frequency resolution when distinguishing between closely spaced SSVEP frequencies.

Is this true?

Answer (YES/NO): NO